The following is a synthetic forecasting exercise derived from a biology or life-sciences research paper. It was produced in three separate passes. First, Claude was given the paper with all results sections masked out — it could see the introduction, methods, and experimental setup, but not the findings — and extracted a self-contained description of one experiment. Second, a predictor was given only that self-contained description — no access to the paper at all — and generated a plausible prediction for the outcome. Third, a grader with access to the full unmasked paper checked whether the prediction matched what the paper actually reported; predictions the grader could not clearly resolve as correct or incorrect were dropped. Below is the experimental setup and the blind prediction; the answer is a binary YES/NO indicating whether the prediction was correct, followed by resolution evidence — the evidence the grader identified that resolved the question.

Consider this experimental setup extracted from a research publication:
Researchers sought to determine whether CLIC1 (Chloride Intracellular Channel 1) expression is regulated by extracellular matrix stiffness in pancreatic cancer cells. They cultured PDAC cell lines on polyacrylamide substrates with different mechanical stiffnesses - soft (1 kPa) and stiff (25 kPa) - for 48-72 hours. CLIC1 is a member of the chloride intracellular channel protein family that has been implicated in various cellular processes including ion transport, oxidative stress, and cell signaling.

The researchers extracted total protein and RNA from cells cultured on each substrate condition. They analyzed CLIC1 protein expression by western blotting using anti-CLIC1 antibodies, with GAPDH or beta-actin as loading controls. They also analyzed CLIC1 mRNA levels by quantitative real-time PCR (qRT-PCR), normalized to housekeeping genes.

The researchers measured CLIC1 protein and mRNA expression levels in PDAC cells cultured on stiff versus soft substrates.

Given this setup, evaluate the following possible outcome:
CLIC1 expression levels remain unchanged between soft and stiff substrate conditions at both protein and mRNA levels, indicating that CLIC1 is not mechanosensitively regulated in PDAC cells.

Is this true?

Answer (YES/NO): NO